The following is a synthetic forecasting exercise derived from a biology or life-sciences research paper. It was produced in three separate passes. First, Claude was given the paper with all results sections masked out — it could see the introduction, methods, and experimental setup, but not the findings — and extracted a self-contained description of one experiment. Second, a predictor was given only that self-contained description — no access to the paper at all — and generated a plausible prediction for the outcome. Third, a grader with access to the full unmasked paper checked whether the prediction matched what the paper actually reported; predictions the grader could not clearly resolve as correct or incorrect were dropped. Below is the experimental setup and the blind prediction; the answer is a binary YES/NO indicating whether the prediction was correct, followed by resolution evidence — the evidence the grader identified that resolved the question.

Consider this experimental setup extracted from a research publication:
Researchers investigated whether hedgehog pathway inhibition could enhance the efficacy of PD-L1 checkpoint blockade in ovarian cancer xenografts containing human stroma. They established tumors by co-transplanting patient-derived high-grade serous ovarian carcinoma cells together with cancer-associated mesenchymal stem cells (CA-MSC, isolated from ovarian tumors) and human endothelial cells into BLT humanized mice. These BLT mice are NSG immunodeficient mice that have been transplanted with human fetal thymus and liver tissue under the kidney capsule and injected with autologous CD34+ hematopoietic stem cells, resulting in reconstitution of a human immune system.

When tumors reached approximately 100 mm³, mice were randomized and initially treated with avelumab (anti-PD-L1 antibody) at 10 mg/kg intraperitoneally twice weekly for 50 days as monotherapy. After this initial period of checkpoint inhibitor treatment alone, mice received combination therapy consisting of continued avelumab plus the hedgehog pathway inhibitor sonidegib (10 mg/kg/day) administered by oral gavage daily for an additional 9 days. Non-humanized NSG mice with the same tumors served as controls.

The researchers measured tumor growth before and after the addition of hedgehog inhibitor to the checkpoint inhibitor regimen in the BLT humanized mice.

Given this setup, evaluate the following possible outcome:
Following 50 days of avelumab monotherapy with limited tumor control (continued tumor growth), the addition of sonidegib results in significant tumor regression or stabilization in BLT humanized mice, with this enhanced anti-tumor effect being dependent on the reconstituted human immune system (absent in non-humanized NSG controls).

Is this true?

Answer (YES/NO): YES